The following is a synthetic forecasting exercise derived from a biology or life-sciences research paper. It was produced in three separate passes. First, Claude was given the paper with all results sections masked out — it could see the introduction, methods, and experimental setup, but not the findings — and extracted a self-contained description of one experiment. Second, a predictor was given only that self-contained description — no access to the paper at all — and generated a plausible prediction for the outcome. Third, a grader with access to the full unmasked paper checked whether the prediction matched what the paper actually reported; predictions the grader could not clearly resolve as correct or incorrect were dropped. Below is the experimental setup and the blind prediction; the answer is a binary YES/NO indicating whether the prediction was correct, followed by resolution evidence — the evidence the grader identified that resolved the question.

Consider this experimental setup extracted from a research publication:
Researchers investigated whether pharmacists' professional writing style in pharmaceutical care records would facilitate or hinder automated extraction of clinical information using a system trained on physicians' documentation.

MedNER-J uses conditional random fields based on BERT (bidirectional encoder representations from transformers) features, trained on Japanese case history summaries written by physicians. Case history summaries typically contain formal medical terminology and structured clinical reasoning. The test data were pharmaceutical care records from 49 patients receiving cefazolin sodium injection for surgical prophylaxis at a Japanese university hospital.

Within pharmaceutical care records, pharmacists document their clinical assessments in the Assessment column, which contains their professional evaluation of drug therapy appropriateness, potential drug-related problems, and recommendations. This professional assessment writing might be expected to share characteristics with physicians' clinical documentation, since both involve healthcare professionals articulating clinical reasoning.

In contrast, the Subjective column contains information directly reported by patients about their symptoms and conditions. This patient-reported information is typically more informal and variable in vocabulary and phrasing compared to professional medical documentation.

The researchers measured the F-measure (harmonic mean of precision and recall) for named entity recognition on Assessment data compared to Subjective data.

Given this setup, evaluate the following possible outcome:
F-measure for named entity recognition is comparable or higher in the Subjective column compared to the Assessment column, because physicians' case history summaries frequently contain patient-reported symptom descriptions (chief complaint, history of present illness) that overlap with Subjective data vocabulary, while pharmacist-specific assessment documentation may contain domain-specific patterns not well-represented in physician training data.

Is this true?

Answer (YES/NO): NO